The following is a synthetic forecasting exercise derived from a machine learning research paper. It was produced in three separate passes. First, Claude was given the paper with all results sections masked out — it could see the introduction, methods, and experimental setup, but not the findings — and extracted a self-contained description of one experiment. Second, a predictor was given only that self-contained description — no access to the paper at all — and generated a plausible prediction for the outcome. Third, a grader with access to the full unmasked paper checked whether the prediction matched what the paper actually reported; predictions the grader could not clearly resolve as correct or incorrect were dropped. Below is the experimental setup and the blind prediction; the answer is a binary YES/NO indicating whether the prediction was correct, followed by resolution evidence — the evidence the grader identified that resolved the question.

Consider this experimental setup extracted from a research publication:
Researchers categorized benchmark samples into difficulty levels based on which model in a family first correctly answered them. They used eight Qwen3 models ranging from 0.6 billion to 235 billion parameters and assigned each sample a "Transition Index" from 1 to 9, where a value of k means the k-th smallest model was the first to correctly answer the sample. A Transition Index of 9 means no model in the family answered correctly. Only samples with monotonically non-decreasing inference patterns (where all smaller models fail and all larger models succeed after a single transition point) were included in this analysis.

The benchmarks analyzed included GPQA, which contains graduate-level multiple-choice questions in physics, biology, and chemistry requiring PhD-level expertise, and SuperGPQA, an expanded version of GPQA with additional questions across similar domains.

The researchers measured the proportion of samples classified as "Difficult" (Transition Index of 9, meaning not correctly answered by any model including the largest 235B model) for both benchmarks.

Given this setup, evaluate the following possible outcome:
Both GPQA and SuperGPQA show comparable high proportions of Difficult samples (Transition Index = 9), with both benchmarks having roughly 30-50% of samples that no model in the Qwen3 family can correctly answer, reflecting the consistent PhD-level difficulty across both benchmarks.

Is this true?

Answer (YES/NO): NO